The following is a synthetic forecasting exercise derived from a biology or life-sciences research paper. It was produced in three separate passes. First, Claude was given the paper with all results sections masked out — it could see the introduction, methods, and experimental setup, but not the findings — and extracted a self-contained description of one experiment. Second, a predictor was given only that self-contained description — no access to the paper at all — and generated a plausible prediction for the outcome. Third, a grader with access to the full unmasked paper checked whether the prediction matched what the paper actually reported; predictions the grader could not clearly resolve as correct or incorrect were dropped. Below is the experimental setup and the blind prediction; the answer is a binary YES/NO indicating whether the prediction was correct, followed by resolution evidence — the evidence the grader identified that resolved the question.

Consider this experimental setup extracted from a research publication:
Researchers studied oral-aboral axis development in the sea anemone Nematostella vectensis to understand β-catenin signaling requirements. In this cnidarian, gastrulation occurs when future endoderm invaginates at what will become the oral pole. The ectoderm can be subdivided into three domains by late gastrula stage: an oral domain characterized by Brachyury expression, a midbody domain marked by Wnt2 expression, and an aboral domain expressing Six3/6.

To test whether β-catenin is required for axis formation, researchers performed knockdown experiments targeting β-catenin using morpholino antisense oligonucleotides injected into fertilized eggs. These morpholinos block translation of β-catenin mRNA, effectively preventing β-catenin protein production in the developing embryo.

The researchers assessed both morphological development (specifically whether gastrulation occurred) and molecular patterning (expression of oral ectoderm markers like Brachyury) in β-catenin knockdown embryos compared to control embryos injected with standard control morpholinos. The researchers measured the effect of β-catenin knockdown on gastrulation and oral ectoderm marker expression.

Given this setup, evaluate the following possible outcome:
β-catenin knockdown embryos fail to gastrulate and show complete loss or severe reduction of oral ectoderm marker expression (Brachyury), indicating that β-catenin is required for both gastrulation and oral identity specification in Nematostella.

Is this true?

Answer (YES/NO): YES